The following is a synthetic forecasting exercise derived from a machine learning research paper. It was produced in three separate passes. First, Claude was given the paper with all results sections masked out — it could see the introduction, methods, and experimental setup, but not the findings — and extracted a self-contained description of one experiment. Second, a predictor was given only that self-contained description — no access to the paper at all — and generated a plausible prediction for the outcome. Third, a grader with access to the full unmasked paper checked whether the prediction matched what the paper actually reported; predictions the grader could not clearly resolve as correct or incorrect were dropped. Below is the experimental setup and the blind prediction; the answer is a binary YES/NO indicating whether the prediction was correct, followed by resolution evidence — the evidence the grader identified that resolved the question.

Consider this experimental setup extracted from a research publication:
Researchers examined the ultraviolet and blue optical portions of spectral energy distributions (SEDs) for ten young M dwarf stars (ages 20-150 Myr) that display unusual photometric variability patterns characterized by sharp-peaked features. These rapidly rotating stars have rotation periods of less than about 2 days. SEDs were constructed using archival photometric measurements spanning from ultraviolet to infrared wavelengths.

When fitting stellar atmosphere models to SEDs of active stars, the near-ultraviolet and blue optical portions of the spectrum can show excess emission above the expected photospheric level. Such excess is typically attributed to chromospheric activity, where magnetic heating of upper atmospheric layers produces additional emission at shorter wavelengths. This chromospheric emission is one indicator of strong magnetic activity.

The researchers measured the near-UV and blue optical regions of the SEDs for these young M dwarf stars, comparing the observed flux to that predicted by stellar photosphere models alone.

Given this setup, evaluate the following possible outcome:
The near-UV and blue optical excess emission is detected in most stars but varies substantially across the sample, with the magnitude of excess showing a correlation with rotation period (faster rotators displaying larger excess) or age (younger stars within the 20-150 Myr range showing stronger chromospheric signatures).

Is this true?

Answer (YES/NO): NO